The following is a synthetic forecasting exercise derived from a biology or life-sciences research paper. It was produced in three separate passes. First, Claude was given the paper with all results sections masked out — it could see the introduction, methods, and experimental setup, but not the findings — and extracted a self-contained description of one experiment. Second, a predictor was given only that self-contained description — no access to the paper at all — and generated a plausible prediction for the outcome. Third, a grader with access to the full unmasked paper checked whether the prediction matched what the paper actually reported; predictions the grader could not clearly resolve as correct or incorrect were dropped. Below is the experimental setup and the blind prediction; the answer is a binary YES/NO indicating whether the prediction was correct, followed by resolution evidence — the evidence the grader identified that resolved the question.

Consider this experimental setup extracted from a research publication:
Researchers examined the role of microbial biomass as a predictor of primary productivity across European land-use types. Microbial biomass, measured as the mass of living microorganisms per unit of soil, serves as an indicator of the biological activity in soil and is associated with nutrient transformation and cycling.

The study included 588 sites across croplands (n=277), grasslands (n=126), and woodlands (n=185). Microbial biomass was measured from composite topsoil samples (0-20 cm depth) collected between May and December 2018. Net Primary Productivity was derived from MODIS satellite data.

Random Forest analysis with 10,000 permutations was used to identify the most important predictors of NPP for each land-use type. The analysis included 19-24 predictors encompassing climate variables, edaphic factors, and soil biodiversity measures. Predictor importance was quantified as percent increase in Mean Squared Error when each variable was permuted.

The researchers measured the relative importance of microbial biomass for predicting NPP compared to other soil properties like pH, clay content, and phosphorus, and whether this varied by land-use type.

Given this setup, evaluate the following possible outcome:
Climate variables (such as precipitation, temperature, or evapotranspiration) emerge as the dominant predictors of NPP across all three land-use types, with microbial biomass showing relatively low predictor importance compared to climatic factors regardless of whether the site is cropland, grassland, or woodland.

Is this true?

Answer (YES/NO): NO